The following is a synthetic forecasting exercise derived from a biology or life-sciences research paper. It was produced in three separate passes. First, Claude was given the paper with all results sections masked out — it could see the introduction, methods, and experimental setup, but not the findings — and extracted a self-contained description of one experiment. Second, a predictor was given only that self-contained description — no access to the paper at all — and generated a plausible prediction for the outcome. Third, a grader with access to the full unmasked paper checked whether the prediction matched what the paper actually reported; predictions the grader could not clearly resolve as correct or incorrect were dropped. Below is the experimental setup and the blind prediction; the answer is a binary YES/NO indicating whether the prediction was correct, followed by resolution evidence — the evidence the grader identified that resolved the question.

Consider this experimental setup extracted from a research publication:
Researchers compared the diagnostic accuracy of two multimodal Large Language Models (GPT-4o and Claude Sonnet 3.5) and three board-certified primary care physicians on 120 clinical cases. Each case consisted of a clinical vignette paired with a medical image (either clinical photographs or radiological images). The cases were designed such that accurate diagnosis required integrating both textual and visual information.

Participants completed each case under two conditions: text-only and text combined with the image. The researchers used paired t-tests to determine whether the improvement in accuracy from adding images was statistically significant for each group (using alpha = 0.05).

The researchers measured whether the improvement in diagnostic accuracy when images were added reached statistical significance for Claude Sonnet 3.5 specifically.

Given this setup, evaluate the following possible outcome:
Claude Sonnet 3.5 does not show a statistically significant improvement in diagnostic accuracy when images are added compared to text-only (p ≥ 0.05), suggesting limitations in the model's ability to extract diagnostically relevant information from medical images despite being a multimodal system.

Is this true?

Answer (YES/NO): YES